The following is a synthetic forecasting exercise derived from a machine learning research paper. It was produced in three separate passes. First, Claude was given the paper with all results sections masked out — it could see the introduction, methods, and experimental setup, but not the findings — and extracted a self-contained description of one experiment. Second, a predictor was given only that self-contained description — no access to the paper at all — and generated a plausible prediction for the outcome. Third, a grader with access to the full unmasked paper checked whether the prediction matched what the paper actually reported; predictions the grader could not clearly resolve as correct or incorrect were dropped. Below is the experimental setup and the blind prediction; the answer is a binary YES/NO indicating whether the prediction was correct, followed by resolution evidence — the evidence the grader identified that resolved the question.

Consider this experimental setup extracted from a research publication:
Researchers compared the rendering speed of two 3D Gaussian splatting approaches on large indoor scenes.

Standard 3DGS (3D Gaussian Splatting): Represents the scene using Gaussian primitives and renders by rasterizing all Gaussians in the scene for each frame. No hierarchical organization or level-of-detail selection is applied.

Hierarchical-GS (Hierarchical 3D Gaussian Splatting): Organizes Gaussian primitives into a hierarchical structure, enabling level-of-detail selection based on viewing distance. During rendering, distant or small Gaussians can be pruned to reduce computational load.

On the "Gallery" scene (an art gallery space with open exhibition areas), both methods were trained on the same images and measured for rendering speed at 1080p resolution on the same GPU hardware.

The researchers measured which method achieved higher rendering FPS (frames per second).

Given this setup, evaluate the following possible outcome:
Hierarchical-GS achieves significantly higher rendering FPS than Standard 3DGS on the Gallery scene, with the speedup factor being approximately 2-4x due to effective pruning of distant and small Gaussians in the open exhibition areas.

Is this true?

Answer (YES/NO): NO